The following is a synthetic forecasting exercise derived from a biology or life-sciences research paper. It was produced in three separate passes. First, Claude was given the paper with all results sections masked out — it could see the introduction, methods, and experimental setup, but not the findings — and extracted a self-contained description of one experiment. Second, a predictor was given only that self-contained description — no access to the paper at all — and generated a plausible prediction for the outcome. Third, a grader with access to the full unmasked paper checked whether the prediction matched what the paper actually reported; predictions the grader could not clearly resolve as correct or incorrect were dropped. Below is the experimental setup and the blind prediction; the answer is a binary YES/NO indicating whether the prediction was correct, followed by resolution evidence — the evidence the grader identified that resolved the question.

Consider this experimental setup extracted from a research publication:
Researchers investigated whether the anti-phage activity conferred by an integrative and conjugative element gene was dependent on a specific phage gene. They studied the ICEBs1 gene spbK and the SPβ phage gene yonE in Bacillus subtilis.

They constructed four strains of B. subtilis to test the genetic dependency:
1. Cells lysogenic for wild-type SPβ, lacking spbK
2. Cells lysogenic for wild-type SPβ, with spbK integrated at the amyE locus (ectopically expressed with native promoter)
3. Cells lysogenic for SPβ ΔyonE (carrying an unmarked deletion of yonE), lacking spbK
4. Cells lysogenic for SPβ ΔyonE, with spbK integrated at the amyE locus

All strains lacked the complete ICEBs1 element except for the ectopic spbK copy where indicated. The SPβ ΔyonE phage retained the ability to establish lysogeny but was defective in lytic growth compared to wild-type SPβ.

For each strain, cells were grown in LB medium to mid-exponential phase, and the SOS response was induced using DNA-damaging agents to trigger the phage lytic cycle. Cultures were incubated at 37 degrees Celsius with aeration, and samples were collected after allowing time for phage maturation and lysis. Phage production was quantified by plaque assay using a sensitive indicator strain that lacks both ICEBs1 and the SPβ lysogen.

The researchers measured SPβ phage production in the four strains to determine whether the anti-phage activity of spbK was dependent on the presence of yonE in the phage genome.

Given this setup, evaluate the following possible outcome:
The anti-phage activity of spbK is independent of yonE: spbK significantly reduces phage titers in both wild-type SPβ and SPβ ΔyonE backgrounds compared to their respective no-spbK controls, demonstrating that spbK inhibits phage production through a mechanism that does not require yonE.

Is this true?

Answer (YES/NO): NO